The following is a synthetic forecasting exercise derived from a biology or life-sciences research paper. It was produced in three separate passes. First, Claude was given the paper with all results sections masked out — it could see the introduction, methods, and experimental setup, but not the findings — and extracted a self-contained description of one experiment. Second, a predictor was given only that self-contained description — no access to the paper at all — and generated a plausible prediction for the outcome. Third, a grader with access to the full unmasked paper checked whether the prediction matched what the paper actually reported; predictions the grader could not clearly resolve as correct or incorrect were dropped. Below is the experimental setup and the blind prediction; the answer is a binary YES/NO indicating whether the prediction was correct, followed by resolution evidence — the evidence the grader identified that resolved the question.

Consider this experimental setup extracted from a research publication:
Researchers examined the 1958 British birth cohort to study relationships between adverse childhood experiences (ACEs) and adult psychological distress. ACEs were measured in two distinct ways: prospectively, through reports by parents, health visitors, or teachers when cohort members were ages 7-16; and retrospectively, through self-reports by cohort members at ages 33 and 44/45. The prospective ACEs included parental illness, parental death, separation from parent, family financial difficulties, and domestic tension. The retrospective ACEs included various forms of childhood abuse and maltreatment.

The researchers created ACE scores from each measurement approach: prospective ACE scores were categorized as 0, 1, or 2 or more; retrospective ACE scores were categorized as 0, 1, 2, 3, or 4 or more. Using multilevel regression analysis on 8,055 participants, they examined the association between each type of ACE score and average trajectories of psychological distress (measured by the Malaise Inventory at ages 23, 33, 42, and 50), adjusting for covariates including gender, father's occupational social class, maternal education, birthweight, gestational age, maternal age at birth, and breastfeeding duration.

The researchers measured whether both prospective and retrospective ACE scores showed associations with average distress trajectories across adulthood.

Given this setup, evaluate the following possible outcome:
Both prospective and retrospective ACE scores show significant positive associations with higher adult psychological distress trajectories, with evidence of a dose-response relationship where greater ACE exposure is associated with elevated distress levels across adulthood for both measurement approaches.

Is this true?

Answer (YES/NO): YES